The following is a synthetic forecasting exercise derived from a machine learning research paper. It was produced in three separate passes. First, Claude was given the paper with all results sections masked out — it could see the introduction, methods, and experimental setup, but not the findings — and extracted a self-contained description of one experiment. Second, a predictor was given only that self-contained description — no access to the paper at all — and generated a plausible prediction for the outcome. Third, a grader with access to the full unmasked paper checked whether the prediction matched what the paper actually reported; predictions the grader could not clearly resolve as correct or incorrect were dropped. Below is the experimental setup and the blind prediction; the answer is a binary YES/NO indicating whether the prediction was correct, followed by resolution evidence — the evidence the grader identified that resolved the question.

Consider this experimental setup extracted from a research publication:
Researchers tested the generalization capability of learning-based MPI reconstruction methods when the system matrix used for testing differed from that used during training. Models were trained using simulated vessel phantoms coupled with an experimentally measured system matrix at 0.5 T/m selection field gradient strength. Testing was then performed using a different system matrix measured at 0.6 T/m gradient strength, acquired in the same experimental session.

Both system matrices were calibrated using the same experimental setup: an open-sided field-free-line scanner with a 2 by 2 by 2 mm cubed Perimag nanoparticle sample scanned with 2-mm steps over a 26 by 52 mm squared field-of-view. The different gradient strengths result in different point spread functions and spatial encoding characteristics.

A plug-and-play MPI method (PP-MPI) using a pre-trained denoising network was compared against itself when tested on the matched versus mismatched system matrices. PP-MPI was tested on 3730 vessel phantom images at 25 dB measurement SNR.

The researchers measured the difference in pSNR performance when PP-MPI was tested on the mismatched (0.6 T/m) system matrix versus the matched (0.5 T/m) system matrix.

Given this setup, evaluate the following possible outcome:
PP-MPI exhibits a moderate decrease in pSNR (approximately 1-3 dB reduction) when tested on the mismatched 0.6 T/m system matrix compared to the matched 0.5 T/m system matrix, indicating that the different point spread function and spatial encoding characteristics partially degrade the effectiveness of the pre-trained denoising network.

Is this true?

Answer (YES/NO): NO